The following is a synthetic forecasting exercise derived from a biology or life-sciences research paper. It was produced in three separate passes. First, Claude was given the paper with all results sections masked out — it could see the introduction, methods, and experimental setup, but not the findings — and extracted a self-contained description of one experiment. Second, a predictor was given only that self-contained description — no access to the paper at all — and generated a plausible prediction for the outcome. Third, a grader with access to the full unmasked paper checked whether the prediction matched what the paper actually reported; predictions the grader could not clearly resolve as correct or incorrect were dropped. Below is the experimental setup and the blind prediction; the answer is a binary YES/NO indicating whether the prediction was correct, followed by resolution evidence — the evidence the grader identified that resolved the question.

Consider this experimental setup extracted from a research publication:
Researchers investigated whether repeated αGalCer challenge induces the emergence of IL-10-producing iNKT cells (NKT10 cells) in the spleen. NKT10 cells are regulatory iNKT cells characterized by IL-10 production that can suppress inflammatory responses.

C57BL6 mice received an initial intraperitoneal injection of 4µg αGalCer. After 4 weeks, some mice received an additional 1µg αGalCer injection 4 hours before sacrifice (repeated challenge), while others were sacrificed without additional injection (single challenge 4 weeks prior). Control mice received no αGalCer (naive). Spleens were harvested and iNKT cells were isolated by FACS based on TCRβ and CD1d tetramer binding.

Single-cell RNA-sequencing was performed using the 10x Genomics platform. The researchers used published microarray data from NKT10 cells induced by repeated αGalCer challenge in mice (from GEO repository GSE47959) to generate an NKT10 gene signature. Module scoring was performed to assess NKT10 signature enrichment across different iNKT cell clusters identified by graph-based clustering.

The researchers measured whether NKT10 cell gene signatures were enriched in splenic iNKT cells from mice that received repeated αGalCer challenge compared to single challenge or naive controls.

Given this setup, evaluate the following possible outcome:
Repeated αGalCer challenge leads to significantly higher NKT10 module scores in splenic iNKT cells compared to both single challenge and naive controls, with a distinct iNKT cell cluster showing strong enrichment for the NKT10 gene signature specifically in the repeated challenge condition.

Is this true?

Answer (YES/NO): NO